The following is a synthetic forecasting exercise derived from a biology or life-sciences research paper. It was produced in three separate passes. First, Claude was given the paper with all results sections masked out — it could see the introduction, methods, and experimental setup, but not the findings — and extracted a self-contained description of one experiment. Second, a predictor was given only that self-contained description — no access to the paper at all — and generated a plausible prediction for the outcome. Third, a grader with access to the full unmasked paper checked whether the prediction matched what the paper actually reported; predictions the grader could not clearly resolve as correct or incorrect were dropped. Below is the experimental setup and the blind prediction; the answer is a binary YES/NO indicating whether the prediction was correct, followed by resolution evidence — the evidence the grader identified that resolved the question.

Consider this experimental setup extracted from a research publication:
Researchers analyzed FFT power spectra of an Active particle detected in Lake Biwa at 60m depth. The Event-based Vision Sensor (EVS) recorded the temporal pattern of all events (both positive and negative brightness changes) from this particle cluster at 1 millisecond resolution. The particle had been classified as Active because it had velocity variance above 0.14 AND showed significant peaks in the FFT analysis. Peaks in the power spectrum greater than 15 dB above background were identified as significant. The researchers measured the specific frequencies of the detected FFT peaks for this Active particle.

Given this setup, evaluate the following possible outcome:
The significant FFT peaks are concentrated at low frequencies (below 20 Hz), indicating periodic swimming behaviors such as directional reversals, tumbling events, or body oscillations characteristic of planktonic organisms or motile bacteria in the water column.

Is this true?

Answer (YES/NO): YES